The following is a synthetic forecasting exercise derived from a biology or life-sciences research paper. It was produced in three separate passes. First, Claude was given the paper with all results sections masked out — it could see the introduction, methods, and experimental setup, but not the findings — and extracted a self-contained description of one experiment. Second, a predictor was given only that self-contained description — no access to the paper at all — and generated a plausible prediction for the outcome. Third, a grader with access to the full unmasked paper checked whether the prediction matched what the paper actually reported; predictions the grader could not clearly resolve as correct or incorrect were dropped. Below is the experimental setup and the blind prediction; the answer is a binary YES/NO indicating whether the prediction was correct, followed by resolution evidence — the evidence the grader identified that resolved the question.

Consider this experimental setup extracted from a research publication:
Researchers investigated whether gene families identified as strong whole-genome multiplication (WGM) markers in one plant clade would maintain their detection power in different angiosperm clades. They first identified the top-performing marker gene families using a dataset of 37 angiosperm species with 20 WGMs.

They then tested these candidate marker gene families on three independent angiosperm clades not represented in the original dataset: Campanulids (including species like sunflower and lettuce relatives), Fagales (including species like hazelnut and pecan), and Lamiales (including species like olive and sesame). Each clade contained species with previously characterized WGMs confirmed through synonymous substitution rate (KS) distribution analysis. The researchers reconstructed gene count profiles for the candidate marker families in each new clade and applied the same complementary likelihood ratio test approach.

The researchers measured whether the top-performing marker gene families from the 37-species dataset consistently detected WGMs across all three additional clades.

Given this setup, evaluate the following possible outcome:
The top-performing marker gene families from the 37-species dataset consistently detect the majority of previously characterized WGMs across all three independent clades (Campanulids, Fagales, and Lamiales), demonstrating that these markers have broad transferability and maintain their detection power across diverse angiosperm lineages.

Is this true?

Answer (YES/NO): NO